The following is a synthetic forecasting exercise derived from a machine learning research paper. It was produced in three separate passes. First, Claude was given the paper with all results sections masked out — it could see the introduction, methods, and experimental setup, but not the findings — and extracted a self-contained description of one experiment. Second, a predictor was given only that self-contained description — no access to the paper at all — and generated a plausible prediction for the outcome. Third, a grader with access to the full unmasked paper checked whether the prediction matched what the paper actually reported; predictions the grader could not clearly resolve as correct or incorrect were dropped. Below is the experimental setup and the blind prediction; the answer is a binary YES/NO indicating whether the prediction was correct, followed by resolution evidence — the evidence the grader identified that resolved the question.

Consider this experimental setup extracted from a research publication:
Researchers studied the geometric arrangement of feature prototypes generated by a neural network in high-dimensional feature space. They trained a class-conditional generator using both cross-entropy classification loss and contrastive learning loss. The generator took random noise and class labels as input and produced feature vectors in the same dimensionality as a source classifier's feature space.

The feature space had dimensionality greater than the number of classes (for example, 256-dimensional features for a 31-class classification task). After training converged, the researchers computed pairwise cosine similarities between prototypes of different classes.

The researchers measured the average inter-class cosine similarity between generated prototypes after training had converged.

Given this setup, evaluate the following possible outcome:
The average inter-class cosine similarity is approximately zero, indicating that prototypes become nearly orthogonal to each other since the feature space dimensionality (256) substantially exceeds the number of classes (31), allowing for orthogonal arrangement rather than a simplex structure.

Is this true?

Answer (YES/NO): YES